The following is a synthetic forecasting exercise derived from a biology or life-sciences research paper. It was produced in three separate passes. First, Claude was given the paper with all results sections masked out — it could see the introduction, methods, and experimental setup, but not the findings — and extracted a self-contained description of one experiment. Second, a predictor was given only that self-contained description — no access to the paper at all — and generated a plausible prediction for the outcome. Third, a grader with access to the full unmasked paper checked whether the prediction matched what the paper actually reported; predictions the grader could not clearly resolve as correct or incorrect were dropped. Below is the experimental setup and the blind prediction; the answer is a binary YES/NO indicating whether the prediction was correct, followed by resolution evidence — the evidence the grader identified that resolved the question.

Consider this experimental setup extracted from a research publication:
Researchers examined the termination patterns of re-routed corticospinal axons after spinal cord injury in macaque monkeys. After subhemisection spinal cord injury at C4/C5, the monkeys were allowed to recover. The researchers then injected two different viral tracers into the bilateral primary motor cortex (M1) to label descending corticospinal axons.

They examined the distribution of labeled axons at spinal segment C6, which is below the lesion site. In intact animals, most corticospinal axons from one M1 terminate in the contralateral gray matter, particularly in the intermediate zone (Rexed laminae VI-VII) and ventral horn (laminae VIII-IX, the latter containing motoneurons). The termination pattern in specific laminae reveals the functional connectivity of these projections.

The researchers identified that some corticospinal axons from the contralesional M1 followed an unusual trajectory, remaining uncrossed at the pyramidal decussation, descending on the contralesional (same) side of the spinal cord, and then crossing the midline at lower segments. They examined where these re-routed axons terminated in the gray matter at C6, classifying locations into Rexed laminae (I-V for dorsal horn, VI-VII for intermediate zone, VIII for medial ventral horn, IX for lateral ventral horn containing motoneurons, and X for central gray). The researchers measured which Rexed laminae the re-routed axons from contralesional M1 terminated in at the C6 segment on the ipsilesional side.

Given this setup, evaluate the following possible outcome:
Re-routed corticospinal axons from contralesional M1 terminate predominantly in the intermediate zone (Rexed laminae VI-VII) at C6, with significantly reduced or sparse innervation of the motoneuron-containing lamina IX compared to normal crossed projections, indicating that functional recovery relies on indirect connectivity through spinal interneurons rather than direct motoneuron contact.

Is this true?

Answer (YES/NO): NO